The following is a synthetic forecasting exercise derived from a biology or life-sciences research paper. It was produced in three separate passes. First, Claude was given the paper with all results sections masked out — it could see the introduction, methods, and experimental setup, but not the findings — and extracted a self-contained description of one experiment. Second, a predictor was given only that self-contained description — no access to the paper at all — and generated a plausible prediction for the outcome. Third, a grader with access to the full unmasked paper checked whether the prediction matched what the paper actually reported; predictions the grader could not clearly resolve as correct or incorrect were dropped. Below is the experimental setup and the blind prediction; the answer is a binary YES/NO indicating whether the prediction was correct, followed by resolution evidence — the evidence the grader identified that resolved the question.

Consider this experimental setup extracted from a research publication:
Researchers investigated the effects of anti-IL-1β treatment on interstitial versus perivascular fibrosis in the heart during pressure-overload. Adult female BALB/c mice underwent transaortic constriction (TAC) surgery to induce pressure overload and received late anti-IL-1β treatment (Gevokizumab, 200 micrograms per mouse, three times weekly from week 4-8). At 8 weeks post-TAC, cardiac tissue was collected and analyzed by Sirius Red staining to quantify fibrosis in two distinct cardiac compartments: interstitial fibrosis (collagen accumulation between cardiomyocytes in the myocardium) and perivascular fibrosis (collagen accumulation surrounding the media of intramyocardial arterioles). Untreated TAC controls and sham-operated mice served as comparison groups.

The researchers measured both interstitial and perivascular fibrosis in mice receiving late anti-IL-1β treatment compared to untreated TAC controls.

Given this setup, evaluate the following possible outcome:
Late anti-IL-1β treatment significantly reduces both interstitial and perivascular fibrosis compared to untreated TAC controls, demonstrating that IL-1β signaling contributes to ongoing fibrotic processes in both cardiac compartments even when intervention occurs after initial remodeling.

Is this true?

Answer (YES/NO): NO